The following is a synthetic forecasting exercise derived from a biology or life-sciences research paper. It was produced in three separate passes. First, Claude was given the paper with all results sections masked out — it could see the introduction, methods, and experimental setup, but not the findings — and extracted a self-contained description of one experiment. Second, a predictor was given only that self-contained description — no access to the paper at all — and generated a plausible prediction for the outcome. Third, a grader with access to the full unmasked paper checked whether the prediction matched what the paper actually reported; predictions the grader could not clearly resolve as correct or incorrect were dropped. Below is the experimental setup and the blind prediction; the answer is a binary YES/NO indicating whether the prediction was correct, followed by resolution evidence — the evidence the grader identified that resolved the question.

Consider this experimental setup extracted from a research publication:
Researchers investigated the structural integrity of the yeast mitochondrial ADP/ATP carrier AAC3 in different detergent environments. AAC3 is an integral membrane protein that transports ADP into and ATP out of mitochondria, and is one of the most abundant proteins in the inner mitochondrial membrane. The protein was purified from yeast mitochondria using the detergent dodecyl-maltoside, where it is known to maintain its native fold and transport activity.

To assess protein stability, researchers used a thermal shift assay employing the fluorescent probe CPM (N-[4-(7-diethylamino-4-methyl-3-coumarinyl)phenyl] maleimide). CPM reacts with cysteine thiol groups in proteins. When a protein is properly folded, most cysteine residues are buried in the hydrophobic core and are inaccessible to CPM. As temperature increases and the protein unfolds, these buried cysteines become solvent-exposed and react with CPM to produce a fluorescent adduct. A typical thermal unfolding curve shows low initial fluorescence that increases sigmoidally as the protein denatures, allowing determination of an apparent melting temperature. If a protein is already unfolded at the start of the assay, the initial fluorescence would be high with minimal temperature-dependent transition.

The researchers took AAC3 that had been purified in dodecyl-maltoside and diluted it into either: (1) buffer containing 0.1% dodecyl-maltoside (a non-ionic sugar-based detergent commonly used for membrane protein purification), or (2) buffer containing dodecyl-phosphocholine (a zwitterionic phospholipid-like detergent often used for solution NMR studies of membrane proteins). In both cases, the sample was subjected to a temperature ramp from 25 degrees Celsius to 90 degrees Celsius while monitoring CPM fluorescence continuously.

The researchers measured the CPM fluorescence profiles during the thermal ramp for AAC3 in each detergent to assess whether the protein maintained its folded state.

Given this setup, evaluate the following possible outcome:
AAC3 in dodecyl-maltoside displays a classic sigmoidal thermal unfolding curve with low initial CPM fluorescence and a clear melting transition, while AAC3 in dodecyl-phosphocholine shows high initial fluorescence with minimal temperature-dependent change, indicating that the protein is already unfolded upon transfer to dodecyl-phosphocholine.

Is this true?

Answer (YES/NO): YES